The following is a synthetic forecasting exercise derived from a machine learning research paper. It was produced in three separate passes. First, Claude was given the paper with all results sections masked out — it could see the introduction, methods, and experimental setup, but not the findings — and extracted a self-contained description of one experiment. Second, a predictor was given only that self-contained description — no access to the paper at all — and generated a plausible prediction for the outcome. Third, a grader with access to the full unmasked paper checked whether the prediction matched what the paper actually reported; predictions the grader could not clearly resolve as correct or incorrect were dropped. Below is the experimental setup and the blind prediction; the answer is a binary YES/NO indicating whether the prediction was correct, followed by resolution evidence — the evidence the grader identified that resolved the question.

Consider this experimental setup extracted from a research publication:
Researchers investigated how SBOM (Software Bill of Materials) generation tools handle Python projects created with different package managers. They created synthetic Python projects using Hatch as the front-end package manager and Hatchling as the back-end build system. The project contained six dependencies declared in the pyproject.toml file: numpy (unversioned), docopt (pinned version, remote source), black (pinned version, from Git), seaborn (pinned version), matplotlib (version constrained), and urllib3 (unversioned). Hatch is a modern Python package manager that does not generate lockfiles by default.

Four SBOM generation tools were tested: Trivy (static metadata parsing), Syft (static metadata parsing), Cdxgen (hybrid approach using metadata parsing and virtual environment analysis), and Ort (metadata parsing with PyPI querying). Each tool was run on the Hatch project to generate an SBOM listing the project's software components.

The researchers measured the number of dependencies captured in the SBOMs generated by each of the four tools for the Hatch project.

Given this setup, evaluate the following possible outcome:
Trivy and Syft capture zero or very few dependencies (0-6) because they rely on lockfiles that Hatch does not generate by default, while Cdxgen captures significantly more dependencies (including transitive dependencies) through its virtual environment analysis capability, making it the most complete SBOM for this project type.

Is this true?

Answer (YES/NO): NO